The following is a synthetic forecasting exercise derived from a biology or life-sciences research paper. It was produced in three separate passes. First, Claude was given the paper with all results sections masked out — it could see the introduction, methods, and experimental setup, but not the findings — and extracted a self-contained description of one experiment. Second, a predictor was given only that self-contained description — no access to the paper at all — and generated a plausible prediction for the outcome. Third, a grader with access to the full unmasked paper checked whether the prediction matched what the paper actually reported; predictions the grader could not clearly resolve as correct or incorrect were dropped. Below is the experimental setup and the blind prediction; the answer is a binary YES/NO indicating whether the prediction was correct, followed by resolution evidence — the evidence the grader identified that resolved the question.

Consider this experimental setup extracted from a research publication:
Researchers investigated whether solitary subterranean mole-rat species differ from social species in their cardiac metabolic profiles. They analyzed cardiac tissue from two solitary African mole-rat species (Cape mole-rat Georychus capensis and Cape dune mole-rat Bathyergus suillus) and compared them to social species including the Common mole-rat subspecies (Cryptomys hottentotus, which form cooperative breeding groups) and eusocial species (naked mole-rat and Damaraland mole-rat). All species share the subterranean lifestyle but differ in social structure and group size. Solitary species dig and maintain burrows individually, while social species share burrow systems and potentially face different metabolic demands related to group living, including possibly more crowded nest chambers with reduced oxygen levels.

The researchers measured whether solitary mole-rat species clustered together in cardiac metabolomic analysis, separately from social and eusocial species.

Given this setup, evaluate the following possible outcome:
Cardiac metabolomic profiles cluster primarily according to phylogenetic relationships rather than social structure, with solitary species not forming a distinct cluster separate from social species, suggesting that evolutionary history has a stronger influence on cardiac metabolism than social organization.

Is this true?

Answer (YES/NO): YES